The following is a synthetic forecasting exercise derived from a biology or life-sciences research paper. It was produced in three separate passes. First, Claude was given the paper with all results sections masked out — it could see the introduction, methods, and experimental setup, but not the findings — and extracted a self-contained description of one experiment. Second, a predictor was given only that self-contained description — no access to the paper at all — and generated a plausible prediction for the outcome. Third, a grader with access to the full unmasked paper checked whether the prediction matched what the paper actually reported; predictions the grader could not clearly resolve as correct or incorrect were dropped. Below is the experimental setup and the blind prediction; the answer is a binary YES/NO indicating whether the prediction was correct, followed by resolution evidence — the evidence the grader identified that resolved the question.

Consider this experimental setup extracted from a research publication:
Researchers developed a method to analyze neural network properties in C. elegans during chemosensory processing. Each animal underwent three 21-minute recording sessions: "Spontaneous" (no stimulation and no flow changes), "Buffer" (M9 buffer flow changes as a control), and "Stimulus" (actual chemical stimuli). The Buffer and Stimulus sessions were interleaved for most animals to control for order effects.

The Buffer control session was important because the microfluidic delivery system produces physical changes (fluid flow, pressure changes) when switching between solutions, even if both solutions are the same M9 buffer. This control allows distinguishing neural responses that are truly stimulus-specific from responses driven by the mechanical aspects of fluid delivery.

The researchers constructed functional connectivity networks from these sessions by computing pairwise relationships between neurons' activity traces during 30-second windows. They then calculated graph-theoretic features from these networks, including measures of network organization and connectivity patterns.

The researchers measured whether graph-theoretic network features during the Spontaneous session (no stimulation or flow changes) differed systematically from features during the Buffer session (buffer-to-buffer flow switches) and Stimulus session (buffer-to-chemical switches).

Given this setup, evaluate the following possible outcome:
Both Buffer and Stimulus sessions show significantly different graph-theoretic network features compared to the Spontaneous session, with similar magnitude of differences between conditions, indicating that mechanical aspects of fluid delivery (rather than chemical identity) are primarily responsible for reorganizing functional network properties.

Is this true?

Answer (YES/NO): NO